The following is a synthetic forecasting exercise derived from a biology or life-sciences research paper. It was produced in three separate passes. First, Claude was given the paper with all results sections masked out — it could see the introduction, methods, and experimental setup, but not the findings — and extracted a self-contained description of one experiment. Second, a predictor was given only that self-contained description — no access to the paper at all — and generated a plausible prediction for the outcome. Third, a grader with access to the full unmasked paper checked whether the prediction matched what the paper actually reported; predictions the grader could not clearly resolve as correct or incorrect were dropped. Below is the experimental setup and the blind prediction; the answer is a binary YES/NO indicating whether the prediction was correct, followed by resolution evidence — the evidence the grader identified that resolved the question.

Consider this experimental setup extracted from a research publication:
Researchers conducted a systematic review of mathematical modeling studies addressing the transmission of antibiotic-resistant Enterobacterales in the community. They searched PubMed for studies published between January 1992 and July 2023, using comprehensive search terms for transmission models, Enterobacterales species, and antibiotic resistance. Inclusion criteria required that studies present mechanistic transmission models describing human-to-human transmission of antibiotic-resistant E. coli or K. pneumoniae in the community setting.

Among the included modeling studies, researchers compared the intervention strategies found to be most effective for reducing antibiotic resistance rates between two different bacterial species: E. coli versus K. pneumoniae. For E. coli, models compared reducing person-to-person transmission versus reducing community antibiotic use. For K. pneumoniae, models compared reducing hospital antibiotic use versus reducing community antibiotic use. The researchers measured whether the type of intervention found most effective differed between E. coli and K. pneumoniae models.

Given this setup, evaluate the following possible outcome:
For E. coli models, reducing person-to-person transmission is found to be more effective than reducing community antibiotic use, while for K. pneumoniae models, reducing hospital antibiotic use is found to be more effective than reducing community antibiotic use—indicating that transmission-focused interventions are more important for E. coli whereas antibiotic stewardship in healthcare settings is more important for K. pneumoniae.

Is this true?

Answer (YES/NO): YES